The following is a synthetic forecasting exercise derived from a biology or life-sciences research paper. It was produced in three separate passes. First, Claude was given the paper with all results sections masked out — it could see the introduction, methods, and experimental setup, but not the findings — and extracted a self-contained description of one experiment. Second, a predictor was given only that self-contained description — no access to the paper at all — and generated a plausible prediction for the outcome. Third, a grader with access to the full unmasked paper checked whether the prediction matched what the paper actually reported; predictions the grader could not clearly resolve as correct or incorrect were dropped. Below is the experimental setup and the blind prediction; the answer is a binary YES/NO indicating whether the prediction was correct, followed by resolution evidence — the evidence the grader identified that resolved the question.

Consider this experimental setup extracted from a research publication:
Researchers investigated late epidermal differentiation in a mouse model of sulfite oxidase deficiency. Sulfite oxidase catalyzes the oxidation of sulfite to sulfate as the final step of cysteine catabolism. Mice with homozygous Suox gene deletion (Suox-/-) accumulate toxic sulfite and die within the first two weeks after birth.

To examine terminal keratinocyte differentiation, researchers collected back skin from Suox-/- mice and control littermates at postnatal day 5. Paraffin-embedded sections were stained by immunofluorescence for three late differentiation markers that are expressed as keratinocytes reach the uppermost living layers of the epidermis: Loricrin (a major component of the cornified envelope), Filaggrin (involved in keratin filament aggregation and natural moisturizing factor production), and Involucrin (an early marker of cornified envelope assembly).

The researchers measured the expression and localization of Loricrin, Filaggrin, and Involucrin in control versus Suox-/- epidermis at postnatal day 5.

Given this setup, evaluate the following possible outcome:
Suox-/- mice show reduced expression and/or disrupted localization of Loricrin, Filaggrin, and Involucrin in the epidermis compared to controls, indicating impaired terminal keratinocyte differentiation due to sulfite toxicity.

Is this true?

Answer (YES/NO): NO